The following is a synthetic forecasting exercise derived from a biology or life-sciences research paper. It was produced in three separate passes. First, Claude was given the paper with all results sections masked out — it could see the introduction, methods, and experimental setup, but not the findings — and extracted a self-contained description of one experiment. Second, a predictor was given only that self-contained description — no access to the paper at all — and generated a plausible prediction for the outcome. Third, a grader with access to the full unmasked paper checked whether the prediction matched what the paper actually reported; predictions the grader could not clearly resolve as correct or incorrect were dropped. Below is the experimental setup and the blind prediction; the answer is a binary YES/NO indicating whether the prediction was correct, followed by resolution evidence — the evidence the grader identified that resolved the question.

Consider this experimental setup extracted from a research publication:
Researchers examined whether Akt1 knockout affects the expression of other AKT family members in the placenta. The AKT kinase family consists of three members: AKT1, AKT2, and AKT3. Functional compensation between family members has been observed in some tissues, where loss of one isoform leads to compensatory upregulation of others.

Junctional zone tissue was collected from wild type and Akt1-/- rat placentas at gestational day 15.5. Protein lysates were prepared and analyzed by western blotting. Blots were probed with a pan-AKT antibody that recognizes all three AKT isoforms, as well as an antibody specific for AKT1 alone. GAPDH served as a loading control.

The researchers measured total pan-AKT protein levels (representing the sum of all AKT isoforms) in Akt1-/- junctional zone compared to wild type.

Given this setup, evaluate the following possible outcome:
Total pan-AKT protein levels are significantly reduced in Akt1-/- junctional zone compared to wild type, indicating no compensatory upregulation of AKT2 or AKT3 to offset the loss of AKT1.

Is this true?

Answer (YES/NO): YES